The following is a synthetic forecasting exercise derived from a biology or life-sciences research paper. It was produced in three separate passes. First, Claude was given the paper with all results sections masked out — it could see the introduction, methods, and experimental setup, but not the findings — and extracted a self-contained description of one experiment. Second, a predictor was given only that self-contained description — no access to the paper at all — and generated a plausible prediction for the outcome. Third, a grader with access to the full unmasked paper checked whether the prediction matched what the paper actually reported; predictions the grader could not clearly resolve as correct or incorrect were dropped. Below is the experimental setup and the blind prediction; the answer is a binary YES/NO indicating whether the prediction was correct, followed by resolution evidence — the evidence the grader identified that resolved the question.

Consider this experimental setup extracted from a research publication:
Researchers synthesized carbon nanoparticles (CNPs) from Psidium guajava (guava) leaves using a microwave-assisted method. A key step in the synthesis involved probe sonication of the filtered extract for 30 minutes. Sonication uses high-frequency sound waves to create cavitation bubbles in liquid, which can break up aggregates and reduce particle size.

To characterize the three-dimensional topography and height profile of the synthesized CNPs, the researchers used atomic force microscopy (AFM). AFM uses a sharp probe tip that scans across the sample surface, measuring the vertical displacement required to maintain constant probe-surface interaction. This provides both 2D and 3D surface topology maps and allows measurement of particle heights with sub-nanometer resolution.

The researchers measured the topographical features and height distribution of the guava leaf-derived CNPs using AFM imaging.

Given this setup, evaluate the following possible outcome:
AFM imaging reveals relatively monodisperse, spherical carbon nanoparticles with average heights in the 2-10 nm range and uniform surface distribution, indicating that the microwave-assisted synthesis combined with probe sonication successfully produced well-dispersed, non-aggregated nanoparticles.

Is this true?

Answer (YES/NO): NO